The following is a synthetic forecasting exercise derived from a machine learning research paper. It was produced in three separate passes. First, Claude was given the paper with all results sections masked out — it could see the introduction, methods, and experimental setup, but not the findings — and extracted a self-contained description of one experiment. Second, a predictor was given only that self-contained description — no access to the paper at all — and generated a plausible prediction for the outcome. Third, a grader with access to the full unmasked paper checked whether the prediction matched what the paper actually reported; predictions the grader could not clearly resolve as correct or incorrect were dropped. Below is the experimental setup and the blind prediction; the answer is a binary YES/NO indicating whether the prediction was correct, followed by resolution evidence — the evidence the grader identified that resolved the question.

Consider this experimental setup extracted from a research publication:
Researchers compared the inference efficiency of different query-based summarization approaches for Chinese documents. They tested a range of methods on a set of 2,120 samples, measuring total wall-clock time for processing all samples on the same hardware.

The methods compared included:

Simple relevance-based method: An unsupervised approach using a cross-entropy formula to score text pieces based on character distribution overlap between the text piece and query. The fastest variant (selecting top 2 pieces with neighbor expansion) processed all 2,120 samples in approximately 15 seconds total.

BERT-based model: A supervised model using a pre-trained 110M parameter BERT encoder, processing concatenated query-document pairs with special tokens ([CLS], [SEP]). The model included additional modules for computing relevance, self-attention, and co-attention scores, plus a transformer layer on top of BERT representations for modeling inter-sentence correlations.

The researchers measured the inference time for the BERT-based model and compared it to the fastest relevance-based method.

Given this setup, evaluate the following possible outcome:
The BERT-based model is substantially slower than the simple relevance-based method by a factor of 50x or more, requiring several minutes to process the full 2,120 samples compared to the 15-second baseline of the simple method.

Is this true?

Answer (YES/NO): NO